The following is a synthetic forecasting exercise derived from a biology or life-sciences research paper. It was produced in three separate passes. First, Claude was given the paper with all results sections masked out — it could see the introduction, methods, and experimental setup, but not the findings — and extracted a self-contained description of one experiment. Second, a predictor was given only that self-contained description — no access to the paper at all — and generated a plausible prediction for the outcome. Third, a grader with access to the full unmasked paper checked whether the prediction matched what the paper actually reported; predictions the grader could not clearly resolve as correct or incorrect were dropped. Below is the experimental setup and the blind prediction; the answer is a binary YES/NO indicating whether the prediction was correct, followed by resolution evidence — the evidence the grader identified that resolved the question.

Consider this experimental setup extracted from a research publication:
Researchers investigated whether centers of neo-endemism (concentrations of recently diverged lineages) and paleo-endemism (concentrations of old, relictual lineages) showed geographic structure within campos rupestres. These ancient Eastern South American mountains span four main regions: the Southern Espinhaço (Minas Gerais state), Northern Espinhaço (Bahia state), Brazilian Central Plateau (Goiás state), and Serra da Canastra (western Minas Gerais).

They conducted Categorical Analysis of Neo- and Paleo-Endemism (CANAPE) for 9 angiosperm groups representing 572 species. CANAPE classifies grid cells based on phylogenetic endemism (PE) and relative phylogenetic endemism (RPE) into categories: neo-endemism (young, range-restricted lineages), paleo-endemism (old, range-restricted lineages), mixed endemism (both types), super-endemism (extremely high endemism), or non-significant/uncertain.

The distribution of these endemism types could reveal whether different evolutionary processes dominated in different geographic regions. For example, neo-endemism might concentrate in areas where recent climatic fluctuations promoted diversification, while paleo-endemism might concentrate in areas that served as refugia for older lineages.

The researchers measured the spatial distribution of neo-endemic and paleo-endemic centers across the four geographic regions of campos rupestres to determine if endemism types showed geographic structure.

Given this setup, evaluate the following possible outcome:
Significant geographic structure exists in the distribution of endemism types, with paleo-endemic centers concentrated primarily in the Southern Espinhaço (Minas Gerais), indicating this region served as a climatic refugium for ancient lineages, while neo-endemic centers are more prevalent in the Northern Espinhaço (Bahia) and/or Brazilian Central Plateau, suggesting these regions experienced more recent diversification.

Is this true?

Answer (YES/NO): NO